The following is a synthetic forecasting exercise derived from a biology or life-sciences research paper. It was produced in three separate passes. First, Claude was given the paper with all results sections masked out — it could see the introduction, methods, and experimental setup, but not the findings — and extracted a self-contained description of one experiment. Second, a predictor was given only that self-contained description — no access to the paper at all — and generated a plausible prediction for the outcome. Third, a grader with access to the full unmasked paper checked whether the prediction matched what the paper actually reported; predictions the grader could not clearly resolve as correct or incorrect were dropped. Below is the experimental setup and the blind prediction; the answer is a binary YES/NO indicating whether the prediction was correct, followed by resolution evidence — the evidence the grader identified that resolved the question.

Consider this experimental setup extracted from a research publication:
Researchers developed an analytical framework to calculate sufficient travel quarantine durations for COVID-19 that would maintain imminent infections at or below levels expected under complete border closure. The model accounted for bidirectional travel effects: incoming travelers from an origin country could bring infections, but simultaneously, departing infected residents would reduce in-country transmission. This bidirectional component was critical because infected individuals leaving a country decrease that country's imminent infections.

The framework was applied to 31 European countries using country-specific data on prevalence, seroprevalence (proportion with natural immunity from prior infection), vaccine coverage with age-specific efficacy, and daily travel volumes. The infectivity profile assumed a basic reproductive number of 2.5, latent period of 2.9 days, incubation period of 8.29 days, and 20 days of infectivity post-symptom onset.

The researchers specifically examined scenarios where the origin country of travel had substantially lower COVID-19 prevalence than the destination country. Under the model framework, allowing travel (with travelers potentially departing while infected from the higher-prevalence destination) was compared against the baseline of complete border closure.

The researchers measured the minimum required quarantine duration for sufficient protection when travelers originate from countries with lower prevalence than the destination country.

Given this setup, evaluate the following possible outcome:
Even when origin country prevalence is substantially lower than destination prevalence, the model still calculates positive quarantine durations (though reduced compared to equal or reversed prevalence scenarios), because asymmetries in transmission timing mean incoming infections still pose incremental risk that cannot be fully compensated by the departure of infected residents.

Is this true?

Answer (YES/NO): NO